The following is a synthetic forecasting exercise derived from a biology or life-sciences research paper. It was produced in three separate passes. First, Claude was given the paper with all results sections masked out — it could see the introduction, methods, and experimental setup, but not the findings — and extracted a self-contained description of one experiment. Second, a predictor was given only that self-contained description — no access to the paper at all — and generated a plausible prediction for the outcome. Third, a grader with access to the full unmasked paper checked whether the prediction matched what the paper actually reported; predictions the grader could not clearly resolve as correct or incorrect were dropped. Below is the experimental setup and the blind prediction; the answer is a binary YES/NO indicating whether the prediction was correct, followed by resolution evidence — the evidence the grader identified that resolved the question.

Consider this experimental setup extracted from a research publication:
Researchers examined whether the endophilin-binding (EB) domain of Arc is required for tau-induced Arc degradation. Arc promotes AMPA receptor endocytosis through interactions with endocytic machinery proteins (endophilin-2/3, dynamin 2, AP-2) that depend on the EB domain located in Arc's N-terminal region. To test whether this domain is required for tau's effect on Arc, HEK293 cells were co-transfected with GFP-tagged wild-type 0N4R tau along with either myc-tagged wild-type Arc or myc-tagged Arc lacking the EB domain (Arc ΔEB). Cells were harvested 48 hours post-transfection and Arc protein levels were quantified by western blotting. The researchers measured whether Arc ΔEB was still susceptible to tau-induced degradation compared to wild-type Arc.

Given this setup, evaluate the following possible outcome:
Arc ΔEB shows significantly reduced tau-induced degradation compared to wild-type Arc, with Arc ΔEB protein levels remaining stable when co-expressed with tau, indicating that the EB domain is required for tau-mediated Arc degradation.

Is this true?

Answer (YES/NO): YES